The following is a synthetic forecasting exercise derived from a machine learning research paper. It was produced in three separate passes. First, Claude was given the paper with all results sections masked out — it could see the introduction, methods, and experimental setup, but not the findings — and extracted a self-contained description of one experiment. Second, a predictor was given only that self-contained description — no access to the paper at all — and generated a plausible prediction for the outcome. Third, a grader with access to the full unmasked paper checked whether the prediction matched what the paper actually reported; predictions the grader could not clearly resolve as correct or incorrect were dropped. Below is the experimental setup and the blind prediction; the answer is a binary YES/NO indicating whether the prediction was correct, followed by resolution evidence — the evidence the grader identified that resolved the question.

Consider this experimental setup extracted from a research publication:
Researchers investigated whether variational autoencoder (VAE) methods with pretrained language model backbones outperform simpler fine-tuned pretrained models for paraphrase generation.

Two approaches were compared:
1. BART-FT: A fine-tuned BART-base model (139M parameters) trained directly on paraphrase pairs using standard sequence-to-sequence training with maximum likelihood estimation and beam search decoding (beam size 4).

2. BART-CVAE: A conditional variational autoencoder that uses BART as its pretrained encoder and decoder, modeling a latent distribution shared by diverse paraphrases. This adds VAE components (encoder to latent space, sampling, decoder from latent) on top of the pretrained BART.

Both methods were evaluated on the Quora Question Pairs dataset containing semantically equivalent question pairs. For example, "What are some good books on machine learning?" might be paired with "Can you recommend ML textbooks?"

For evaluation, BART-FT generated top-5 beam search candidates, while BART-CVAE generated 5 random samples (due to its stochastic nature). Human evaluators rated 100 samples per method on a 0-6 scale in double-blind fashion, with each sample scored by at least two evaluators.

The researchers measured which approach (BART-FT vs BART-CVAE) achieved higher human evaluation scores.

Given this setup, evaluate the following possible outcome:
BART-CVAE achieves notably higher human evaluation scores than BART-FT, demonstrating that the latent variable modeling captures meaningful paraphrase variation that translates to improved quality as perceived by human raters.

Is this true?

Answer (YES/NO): NO